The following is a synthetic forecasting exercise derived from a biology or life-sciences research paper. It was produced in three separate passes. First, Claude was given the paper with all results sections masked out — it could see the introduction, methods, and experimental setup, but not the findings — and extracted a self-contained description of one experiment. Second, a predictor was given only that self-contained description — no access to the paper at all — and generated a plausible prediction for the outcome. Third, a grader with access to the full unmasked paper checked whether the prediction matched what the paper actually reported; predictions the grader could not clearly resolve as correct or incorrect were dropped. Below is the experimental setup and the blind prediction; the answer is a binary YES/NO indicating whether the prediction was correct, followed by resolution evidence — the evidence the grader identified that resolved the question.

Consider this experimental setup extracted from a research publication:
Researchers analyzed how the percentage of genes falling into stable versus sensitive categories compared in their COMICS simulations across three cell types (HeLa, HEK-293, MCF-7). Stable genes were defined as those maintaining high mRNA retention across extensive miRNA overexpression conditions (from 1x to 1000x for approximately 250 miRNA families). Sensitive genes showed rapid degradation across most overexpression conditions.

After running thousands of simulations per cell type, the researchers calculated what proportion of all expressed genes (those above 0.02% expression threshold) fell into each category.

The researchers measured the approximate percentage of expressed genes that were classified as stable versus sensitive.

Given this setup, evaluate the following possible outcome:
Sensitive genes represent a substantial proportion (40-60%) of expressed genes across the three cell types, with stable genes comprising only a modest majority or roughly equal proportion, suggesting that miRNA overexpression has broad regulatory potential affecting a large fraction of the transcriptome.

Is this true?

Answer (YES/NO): NO